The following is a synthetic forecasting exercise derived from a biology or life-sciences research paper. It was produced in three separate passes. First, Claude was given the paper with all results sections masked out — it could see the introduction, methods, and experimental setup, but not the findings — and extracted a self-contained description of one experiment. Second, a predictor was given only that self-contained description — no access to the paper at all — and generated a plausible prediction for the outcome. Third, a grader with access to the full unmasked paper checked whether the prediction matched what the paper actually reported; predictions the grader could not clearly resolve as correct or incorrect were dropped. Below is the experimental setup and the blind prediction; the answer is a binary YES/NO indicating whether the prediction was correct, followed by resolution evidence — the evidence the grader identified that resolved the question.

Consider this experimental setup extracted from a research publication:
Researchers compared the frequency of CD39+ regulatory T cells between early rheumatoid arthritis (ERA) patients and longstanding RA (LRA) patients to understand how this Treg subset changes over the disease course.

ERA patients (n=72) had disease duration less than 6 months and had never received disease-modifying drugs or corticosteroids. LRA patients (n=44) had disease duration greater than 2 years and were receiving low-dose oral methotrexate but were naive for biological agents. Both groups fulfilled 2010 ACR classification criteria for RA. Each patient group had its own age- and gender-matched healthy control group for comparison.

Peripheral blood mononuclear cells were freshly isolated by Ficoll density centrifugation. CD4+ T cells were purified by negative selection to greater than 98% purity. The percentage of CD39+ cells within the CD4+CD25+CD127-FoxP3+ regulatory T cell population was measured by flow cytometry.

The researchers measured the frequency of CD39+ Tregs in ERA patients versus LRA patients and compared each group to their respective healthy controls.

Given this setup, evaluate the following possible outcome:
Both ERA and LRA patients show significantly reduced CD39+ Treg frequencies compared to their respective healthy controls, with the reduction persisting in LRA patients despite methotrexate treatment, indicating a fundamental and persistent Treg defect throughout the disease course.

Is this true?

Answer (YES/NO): NO